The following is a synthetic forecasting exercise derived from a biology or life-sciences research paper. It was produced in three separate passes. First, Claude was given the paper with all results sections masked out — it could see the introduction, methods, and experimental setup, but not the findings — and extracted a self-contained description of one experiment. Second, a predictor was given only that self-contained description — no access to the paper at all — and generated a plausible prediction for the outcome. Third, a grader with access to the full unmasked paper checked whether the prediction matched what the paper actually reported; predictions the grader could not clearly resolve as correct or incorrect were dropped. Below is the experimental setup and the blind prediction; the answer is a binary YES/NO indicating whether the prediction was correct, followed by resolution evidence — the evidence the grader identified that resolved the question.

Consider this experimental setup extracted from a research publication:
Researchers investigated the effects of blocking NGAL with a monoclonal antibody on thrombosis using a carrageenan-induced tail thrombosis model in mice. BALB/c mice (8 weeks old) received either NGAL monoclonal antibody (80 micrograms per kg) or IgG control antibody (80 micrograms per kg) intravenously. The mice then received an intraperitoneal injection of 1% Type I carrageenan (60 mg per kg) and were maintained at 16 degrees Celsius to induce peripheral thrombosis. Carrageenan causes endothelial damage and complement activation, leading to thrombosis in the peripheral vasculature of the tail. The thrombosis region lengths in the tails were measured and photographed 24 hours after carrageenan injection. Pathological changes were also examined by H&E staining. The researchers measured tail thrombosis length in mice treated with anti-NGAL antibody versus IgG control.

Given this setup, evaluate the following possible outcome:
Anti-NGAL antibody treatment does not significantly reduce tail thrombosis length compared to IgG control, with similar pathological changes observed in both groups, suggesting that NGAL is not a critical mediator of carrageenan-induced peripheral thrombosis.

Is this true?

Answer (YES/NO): NO